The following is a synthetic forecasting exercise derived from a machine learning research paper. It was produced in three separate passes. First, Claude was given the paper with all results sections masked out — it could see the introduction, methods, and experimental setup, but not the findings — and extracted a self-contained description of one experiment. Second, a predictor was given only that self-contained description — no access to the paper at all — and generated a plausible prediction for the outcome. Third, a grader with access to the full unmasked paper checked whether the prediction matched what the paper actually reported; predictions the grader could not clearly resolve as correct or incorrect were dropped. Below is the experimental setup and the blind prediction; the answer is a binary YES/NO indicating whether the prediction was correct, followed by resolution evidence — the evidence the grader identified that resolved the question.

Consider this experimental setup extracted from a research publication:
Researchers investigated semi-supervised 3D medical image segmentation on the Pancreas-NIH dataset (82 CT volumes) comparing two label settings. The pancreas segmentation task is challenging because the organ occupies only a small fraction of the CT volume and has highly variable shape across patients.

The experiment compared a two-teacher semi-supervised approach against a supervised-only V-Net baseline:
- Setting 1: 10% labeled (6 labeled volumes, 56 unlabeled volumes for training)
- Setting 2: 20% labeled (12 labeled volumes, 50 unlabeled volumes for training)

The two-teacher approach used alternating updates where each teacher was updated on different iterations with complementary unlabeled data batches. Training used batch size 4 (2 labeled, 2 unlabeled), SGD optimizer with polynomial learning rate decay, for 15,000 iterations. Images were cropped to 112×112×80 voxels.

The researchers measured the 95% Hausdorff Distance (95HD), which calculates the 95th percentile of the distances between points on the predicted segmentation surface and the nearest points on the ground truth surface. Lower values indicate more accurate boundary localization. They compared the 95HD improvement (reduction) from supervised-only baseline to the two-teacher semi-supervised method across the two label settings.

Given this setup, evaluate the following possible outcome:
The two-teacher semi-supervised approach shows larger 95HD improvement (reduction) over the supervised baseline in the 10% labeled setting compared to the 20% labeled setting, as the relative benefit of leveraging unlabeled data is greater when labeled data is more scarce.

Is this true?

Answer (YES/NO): YES